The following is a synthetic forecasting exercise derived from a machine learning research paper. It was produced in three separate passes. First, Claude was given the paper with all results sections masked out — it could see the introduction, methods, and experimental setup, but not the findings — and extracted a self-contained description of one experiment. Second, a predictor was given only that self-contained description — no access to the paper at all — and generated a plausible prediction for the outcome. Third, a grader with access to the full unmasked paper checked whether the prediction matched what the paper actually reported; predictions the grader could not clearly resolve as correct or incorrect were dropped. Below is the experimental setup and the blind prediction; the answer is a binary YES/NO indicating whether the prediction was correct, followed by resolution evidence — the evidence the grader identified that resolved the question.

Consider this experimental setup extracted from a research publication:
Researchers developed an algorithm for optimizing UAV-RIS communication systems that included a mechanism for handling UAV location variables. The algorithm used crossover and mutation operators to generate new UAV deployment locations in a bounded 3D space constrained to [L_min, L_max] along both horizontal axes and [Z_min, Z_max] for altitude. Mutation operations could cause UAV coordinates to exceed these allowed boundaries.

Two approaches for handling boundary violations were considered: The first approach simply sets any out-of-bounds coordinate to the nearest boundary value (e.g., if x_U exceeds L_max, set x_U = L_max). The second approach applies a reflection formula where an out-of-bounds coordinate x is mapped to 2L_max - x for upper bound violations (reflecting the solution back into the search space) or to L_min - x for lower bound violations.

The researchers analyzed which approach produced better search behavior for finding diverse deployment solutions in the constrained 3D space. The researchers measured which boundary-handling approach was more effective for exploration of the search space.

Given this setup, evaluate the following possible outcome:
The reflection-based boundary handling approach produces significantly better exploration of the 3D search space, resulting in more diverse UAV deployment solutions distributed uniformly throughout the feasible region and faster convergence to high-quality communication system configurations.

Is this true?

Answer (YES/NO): NO